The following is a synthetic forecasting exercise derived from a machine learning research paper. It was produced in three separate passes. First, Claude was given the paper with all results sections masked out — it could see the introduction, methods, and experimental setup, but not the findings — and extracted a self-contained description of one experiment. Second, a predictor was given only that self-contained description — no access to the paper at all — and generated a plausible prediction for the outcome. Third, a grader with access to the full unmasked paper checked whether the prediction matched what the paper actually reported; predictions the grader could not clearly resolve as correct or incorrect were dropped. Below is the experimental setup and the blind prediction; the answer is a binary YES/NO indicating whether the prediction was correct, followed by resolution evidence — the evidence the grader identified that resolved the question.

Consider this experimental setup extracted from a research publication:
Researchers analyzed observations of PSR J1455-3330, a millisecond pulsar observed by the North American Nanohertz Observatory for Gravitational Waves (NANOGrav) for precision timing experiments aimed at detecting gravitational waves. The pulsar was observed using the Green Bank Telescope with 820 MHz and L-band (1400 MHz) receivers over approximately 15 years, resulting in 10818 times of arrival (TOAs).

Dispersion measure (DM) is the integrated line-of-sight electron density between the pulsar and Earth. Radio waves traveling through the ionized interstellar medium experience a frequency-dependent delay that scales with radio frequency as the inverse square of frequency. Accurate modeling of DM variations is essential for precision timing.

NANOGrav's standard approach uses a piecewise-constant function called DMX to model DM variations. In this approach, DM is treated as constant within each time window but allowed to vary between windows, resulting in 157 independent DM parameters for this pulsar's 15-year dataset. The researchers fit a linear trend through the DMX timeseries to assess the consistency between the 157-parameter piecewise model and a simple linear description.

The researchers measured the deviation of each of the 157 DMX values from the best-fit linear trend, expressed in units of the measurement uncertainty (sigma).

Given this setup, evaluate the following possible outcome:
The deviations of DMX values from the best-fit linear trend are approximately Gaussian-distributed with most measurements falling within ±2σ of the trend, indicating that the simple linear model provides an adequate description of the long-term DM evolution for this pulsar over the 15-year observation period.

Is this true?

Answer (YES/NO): YES